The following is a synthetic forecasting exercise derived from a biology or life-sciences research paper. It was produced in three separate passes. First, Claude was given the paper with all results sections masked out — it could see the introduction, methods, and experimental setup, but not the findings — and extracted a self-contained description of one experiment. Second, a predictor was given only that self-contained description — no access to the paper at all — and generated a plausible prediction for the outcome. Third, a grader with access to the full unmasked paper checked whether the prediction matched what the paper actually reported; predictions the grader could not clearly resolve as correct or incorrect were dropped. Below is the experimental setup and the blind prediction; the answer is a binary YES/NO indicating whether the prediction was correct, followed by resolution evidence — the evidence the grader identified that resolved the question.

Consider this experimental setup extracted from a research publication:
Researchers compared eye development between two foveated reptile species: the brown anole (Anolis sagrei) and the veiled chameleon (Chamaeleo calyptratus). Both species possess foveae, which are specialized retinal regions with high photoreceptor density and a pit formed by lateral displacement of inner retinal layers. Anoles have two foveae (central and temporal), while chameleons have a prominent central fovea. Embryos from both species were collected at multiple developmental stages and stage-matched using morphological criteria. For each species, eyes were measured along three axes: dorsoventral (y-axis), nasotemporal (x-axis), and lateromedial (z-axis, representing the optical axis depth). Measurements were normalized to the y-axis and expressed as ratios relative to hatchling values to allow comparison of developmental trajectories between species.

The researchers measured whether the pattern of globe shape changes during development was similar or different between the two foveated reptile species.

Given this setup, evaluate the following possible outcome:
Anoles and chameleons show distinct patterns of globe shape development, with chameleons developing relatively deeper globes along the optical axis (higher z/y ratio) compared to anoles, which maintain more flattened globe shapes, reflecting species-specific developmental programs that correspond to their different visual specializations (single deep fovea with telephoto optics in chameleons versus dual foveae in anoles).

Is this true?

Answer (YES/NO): NO